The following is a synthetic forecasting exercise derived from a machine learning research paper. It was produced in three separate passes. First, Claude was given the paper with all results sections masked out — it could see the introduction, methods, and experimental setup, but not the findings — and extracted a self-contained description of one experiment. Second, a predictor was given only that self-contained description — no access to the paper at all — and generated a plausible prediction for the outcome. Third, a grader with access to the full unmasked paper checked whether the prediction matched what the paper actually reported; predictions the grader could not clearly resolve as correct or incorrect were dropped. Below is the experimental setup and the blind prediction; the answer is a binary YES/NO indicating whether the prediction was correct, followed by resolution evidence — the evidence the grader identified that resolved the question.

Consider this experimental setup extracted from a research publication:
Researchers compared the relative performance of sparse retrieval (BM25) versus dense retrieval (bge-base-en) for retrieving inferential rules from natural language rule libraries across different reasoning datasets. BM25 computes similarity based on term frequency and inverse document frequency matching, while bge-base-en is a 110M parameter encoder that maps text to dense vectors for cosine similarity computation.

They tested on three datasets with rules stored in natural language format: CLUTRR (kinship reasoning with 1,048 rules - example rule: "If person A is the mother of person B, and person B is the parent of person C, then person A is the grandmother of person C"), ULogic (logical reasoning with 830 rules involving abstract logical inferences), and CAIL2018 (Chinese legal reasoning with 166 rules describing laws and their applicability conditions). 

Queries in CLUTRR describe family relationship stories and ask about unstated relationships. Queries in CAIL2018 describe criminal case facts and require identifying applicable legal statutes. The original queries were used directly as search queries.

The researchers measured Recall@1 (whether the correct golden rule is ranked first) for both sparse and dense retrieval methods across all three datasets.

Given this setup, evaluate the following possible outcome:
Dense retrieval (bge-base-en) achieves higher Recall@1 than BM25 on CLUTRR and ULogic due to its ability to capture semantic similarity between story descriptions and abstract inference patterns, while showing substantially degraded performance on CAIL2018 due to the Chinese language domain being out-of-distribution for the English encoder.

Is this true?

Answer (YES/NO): NO